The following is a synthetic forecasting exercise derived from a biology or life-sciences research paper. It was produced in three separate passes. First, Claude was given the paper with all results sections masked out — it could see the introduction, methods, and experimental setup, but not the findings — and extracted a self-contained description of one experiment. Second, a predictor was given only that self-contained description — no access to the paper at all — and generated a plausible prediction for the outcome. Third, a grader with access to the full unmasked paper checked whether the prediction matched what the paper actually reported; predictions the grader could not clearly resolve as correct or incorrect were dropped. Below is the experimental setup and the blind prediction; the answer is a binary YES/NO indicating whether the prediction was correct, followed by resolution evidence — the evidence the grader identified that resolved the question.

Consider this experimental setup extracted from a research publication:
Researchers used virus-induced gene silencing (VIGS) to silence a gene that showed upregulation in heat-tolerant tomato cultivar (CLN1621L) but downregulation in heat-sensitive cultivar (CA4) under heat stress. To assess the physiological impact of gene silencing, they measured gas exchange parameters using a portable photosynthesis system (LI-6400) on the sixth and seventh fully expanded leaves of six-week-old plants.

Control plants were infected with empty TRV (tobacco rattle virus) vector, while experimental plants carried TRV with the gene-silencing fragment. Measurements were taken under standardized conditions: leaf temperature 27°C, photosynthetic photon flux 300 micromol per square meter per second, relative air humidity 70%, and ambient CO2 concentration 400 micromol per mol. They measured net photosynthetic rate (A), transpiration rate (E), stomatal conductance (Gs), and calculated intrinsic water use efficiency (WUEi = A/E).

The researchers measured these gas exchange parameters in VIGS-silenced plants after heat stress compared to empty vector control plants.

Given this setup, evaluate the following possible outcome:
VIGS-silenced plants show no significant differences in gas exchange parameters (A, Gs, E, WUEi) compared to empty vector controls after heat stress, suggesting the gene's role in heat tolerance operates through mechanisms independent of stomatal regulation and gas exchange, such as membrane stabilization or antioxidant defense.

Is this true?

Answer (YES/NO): NO